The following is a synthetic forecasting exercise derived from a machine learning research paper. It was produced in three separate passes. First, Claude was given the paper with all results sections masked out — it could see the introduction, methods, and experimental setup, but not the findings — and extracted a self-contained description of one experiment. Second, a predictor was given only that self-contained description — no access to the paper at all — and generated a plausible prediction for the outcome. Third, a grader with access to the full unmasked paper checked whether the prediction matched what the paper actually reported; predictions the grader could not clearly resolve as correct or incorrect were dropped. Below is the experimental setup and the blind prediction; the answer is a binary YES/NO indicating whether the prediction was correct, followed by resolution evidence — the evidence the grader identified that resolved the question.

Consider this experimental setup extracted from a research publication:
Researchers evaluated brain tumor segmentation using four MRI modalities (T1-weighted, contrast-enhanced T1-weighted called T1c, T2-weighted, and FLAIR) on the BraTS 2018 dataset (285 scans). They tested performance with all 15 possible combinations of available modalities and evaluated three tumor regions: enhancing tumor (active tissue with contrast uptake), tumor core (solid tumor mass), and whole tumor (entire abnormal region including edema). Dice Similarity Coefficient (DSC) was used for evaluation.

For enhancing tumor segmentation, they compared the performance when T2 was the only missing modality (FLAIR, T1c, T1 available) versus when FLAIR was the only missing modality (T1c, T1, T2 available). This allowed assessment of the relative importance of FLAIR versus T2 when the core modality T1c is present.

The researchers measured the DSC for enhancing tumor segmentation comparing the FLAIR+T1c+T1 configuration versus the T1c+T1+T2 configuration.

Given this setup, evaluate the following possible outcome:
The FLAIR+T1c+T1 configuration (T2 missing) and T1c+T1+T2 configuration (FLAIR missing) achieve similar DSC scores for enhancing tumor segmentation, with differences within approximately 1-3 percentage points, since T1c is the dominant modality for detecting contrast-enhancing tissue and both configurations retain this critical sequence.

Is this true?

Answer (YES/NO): YES